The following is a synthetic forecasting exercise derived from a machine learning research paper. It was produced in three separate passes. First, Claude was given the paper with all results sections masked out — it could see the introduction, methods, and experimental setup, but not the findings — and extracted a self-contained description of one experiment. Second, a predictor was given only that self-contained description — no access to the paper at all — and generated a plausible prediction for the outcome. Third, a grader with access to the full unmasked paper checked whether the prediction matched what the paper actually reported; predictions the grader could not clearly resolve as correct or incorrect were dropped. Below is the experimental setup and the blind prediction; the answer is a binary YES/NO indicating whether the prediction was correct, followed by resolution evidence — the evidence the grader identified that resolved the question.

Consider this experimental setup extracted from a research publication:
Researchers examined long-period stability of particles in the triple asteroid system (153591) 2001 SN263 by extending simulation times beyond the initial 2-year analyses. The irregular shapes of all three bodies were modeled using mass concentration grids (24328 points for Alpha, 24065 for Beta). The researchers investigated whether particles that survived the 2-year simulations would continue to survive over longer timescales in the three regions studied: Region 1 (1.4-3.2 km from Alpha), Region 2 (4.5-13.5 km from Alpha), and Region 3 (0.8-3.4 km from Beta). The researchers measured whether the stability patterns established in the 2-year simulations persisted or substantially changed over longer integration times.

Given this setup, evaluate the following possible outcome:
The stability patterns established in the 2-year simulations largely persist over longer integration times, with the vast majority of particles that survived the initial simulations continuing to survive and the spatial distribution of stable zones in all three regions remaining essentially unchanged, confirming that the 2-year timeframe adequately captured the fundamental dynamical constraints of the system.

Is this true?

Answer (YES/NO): NO